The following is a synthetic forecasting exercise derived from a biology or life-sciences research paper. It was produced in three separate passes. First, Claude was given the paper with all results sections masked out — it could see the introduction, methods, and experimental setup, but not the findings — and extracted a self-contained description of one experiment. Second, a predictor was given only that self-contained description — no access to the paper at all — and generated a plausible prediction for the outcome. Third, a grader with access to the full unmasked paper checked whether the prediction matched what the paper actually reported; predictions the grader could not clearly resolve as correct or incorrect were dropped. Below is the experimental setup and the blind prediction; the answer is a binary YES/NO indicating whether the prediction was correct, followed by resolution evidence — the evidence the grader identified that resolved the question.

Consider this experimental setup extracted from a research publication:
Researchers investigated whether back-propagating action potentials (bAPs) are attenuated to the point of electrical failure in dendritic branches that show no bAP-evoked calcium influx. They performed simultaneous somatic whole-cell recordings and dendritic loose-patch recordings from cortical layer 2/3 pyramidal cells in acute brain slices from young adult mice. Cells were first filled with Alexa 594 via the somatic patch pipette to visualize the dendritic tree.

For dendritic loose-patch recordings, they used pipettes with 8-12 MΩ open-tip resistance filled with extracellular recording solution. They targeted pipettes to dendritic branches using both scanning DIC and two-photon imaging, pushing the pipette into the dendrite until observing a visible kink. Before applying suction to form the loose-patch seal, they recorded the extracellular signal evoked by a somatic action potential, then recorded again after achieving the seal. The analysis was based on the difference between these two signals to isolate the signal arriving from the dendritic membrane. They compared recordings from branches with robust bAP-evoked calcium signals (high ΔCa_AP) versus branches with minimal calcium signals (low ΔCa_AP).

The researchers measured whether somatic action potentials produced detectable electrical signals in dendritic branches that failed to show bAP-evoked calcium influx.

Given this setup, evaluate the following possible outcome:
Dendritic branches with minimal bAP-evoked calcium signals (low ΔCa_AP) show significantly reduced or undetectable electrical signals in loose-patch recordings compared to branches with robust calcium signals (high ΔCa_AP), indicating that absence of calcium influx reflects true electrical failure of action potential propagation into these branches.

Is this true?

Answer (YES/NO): NO